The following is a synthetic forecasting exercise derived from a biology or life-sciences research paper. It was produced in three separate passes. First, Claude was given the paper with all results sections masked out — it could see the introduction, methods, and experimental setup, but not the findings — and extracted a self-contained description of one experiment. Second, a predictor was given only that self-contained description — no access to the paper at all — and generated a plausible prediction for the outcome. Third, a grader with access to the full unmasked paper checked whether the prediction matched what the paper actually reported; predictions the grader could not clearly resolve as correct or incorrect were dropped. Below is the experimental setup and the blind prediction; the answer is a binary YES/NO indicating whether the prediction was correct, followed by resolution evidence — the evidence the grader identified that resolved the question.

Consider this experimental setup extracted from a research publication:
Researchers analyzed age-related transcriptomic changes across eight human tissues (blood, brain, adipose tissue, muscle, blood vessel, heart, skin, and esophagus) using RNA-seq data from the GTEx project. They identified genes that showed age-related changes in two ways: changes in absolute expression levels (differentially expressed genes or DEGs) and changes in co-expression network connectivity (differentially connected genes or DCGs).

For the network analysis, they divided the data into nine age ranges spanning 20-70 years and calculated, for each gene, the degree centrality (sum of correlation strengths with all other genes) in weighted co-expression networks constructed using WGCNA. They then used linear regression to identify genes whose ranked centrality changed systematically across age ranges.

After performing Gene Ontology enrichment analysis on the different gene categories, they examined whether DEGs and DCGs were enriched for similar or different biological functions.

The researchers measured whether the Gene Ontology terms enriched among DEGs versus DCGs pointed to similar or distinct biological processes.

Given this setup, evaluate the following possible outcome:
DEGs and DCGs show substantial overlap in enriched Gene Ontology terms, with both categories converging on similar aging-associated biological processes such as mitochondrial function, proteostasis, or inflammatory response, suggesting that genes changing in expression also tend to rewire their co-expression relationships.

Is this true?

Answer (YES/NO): NO